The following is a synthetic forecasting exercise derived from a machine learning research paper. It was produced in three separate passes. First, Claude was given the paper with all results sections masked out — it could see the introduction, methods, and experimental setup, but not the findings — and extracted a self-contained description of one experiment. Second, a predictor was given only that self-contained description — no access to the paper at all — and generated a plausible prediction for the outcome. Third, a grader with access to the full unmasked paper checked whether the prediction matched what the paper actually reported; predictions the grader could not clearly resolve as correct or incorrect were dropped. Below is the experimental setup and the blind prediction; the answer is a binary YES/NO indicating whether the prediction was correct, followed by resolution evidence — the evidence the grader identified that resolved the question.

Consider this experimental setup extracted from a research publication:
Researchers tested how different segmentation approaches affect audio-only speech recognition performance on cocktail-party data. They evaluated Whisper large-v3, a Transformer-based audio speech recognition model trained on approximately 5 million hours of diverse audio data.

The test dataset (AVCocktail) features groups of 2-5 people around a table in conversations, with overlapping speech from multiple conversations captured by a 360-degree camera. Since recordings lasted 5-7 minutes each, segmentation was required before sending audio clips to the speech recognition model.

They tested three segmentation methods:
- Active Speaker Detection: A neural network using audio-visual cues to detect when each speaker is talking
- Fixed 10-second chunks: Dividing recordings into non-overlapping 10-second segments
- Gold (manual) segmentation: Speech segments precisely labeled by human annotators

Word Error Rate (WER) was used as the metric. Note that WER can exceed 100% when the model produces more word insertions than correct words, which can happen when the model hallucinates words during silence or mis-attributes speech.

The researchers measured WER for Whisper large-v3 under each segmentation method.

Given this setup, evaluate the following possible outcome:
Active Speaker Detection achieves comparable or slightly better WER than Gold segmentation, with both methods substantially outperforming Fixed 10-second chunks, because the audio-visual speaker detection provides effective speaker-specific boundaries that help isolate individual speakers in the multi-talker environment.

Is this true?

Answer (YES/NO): NO